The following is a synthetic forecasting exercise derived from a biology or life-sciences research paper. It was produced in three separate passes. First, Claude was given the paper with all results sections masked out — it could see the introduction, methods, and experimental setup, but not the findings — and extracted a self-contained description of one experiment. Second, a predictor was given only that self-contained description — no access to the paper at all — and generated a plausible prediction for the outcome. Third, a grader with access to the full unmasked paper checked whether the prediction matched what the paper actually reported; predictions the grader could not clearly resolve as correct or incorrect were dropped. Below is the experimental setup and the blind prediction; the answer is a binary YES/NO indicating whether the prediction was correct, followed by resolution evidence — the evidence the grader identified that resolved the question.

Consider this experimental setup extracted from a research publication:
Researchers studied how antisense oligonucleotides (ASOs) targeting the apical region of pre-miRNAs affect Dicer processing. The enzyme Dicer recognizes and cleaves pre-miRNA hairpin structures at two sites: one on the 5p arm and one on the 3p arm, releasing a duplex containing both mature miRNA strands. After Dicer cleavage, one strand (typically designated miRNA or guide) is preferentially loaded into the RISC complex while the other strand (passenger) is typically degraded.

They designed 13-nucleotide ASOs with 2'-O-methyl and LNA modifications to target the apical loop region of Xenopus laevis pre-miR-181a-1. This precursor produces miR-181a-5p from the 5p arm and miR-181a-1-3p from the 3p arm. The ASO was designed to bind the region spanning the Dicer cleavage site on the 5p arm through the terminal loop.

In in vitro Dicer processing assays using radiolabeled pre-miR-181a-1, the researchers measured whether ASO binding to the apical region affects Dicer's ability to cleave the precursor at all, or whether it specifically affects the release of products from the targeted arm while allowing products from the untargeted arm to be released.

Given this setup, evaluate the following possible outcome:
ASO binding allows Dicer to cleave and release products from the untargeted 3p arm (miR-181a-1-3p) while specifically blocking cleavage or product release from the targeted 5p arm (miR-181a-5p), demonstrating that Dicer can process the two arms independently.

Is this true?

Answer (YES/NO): YES